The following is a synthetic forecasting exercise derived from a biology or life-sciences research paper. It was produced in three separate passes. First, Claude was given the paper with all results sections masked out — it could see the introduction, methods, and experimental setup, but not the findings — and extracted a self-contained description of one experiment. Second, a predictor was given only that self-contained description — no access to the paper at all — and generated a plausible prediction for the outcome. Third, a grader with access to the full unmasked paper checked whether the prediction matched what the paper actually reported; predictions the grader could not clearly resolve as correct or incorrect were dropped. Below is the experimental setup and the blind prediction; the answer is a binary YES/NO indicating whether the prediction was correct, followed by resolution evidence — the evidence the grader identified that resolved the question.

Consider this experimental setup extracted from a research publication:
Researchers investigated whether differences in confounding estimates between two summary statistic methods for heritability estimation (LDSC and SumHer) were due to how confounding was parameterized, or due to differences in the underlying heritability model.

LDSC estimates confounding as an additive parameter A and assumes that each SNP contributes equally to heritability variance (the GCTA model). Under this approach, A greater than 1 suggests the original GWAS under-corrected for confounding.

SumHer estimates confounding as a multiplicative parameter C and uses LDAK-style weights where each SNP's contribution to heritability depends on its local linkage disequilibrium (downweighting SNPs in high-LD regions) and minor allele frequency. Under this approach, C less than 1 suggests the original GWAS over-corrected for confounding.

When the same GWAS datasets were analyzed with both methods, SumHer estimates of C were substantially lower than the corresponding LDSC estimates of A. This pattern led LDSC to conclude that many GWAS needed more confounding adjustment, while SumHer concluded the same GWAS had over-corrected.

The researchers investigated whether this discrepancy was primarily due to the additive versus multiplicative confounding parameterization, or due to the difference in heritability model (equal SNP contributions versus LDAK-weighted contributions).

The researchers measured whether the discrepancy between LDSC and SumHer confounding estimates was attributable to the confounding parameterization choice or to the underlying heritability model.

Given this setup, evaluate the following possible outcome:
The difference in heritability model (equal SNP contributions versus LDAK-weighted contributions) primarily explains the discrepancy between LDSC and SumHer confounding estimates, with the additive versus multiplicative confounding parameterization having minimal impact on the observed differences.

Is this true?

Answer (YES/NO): YES